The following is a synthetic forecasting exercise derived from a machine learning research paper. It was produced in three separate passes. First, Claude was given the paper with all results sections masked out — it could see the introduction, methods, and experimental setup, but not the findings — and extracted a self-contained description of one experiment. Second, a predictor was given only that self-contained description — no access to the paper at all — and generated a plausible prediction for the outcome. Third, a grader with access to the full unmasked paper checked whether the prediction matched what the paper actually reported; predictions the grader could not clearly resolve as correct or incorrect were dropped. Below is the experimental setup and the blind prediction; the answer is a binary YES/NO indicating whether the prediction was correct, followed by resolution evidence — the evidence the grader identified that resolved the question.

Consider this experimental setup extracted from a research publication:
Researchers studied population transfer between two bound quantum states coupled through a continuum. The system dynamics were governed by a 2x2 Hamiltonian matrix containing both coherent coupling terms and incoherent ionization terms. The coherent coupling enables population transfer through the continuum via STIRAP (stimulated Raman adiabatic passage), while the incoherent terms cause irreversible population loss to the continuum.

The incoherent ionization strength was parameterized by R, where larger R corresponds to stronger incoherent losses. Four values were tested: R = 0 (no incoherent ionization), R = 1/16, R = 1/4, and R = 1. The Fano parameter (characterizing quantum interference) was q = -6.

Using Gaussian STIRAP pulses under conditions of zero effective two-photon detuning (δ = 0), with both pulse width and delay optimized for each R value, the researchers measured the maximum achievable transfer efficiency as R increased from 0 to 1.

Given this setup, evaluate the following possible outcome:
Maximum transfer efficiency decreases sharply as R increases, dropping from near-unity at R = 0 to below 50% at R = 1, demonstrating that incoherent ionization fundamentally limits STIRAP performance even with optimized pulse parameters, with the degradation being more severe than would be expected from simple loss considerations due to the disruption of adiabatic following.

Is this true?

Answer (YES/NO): NO